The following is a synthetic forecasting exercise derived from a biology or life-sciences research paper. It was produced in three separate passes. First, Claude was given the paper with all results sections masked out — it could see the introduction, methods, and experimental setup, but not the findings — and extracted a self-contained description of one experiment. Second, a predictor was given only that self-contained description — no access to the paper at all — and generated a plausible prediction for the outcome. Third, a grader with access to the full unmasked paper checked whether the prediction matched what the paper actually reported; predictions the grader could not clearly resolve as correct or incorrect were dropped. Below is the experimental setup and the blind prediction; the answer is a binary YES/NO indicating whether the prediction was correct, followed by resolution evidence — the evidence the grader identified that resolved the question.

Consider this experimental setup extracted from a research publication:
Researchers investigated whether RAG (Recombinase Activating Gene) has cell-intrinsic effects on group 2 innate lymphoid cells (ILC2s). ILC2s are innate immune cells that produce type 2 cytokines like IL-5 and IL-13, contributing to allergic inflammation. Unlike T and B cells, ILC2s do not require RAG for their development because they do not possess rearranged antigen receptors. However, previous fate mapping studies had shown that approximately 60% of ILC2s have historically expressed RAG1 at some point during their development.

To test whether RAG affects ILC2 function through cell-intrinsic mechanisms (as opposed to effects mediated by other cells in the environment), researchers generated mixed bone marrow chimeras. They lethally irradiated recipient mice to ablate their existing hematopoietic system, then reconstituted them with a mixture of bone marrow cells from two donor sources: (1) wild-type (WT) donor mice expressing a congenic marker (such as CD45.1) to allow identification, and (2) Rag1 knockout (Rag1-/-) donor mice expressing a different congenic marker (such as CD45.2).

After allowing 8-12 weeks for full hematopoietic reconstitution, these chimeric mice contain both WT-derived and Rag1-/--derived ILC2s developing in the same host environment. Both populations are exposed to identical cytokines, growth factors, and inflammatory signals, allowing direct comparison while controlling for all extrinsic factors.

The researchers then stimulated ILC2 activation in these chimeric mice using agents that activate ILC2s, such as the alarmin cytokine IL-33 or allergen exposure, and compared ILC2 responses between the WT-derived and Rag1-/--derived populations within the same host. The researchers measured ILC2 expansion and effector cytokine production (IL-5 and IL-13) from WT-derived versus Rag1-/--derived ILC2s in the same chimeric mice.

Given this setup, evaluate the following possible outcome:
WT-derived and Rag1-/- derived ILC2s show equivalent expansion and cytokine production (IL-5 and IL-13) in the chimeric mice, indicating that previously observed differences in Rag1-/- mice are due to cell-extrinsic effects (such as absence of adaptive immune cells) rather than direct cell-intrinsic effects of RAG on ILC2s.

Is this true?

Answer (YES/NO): NO